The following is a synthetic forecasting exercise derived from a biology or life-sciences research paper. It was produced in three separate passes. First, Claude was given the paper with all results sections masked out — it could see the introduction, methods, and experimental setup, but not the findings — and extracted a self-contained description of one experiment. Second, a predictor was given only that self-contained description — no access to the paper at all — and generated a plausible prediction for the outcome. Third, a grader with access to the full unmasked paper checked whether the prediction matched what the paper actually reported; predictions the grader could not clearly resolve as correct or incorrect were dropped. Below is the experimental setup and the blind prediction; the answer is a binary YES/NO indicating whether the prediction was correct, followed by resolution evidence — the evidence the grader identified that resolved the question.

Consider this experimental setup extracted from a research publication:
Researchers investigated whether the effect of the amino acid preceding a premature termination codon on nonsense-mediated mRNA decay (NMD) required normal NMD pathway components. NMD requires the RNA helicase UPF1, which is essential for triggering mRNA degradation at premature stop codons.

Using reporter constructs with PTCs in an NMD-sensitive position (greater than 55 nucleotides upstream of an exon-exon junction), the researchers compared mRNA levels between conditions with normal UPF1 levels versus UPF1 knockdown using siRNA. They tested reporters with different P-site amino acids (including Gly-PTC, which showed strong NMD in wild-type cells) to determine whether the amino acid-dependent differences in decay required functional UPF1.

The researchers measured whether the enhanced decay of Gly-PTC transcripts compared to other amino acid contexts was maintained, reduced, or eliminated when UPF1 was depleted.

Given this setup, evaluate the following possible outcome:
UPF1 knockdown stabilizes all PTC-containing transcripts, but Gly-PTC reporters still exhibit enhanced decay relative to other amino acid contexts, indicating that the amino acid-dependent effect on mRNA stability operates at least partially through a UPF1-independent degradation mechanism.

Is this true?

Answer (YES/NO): NO